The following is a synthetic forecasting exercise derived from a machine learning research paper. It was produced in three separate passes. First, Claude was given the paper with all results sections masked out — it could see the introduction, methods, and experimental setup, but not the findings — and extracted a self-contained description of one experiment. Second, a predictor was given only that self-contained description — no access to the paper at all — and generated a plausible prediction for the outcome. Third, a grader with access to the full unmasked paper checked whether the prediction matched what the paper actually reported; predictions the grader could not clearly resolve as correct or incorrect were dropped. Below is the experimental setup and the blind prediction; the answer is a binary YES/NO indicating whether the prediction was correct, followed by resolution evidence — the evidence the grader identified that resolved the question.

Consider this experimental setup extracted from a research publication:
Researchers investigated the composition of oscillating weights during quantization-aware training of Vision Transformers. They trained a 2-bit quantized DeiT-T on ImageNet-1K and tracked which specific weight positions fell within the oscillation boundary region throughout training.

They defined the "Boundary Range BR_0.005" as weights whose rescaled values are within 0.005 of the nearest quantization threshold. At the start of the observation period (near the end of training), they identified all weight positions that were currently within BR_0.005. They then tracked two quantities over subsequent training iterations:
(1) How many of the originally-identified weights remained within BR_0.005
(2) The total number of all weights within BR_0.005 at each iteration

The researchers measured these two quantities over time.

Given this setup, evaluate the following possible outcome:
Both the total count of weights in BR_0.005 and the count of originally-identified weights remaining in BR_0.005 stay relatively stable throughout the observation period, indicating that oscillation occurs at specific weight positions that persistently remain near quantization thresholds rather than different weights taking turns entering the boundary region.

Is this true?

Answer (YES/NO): NO